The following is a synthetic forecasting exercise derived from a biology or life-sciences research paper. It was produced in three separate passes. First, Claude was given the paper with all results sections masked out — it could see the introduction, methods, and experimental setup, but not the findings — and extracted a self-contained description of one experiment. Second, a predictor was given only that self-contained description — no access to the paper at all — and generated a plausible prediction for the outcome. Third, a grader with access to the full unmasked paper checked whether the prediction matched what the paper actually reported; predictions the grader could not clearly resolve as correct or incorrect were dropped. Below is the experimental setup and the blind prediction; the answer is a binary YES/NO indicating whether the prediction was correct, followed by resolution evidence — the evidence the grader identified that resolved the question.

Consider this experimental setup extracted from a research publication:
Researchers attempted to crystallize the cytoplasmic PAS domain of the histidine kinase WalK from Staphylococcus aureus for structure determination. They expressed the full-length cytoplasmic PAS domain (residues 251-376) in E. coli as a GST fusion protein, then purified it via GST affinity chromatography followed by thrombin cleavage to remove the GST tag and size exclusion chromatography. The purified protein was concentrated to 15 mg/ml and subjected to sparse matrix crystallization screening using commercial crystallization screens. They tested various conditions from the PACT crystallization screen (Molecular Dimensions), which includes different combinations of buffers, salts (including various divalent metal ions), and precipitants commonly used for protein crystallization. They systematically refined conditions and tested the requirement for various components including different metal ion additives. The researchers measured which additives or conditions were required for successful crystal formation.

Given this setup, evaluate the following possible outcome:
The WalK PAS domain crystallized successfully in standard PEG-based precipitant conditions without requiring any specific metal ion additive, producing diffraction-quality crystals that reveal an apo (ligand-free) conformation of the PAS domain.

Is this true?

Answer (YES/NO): NO